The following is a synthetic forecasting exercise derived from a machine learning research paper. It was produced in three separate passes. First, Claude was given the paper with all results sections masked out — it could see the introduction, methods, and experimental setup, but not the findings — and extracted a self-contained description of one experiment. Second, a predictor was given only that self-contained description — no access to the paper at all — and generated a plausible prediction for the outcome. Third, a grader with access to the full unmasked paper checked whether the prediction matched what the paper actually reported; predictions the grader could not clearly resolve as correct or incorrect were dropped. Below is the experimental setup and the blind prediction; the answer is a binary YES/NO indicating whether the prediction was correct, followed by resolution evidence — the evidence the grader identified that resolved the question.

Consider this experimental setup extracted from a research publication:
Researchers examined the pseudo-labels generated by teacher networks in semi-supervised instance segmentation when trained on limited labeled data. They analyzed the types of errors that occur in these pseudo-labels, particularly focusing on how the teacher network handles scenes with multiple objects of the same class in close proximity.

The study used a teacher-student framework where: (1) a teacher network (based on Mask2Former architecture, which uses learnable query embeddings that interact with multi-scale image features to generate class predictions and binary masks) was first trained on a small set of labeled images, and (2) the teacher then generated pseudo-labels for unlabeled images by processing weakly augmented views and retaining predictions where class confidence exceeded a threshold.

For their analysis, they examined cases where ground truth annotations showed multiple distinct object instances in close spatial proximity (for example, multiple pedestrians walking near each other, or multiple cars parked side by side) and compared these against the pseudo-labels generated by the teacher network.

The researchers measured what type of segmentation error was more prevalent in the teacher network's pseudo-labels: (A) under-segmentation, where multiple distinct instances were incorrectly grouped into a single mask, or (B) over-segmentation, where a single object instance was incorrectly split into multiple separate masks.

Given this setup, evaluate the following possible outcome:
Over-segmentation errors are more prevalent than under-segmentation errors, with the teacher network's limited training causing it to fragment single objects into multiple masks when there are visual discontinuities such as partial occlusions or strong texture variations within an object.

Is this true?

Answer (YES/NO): NO